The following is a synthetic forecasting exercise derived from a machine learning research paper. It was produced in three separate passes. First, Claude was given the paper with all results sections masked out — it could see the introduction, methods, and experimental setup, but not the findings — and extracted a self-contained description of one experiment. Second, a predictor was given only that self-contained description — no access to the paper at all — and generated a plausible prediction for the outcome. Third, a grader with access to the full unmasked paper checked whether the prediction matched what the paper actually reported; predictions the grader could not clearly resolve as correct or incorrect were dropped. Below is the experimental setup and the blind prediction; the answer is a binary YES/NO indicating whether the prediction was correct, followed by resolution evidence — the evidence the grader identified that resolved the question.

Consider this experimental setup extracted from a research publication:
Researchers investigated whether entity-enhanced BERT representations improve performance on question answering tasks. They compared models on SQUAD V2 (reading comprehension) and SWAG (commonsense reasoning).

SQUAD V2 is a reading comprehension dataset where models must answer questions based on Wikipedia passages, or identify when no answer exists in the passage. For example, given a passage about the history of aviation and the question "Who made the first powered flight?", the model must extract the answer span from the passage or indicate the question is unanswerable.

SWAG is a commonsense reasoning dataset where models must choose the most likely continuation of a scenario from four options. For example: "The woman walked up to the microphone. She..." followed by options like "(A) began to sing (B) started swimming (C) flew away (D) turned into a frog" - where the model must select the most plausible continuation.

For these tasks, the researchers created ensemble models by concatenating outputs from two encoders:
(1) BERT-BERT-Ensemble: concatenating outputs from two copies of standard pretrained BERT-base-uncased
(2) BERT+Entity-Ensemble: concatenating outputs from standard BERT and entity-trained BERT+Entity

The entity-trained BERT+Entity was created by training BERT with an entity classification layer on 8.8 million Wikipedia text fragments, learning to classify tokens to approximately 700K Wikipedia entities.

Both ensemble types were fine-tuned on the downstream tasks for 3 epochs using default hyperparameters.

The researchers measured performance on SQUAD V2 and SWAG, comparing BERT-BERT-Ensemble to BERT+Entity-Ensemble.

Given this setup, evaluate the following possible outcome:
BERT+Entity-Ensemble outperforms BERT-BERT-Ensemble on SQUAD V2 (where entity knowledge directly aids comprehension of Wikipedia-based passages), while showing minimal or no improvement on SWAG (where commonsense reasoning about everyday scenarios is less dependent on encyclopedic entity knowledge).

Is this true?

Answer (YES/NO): NO